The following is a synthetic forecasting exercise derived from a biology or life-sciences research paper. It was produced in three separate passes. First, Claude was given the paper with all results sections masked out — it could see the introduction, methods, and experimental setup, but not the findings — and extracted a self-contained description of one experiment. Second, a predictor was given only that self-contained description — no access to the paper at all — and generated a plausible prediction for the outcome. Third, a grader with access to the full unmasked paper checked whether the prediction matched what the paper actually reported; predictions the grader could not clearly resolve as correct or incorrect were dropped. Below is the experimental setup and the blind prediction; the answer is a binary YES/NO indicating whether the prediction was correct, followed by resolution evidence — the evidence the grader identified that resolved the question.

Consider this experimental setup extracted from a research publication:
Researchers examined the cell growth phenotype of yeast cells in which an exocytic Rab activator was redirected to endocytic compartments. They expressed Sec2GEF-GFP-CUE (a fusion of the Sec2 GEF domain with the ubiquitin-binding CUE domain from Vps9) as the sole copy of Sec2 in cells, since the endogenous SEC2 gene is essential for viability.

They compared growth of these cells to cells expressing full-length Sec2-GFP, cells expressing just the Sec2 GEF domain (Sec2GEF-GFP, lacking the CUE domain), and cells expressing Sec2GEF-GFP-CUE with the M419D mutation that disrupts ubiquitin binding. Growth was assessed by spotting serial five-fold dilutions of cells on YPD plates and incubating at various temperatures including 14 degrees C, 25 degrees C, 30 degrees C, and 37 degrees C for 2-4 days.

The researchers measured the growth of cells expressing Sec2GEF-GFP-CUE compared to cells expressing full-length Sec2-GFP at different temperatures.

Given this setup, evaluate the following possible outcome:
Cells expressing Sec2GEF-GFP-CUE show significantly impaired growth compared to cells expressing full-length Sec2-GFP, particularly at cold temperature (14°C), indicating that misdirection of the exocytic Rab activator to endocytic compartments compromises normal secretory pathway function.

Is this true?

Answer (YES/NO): NO